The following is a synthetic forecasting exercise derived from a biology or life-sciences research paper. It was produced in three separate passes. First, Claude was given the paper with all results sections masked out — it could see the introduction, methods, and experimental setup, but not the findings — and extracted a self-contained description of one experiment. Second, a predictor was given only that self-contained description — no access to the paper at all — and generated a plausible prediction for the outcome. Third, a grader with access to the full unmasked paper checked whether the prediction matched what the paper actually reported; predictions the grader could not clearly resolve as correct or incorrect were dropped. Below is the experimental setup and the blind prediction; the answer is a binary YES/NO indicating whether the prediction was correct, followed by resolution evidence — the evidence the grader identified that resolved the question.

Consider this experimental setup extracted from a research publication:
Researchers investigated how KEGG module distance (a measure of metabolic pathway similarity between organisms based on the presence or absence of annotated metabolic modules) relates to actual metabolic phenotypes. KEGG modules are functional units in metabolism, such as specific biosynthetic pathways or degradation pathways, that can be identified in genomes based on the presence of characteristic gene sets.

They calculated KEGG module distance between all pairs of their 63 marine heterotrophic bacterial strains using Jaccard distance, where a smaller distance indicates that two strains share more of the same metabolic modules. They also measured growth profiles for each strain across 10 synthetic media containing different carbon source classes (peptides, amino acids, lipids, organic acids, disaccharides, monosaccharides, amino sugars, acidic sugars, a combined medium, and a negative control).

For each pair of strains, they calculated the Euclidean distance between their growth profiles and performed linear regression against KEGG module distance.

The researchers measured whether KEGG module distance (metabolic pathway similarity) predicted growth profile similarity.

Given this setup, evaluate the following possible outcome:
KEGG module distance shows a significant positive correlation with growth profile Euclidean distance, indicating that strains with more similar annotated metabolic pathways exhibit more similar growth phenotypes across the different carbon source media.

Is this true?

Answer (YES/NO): NO